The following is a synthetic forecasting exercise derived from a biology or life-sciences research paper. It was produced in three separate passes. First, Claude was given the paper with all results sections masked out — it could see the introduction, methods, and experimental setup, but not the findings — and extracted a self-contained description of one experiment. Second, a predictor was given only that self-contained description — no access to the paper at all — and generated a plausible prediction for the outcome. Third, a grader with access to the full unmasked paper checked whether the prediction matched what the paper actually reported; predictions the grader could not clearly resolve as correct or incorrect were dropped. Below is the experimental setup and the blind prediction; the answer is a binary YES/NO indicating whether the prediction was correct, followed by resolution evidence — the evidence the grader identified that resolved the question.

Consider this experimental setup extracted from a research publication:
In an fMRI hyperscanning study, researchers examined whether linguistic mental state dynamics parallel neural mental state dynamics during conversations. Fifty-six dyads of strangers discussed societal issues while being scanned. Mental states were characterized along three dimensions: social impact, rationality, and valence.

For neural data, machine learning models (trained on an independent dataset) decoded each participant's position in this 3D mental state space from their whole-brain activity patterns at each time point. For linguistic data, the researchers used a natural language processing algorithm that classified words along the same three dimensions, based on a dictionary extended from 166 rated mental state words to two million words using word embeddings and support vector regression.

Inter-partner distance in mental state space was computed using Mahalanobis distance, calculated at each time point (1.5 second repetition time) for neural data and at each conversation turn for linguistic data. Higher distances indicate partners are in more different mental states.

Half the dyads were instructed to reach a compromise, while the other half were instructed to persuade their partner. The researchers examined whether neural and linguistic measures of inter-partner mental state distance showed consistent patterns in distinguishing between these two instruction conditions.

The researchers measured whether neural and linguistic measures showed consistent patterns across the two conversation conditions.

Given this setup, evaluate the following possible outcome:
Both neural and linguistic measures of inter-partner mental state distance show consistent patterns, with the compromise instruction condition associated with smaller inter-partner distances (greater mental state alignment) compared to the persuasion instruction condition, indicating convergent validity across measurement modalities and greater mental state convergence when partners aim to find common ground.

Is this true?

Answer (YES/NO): NO